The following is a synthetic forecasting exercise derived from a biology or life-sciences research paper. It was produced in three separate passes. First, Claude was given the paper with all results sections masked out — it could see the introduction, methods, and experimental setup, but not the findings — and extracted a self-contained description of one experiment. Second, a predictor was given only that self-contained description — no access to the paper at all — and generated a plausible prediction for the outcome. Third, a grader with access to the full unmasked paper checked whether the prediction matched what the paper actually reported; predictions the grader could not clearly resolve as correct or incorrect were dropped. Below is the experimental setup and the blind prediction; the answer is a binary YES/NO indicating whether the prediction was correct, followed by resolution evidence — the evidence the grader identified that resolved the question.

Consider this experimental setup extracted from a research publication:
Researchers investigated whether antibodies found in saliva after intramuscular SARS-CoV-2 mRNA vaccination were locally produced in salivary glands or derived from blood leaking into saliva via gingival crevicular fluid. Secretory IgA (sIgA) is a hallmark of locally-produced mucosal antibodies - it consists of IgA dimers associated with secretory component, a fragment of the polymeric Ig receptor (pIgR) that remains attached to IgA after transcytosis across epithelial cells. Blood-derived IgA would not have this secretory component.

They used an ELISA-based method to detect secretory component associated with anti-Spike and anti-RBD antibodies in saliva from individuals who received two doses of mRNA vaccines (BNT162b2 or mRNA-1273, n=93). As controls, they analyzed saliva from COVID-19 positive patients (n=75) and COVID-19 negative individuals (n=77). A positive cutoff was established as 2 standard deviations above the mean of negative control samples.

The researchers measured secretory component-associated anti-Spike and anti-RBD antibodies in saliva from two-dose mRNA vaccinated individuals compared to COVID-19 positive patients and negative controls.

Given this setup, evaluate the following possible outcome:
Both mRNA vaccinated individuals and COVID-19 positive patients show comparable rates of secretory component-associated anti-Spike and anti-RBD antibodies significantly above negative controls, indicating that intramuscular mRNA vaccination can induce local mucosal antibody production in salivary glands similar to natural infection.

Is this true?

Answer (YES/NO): NO